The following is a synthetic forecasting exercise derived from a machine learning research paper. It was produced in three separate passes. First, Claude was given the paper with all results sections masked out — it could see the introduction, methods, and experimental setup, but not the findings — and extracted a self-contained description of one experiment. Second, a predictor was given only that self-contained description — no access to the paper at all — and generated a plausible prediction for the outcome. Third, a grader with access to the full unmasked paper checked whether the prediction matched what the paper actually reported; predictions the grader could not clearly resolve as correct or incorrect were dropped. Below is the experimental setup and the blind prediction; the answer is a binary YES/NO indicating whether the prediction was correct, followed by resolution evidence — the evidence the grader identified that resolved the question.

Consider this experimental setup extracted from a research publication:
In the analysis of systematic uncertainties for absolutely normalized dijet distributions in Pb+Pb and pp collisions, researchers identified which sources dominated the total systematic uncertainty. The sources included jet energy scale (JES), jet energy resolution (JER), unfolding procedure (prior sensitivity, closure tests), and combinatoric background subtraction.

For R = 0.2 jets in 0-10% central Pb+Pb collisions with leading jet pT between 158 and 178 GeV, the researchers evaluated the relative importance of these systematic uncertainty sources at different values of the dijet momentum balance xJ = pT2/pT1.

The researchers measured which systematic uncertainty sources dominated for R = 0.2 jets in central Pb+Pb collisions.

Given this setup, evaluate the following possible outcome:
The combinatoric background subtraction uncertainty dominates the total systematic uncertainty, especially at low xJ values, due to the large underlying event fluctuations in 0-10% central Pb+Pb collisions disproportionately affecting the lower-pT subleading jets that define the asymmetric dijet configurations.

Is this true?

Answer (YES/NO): NO